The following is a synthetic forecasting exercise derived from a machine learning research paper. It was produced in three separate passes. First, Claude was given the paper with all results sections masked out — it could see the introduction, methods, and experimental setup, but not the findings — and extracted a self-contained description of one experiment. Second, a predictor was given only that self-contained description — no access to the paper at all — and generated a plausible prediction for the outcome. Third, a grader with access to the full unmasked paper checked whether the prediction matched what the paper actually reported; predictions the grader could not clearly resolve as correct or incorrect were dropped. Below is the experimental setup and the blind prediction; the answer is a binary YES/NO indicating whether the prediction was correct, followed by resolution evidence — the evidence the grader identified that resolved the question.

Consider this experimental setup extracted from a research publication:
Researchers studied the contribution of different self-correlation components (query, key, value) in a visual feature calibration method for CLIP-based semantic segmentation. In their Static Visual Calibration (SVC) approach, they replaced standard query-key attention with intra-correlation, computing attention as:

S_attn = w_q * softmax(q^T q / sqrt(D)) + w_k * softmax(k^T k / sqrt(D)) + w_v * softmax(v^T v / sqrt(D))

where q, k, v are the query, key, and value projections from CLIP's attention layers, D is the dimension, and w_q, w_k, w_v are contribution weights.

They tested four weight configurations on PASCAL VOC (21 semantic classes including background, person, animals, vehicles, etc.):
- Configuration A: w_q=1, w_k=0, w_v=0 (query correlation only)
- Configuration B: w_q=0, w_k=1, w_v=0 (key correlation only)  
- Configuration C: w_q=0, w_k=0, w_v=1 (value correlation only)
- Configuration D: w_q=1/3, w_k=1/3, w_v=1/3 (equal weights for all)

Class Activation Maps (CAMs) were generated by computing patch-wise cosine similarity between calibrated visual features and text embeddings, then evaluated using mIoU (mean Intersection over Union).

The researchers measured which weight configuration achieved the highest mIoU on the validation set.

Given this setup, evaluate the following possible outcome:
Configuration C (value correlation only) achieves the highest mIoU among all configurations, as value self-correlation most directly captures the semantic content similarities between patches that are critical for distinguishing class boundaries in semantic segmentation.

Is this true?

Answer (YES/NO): NO